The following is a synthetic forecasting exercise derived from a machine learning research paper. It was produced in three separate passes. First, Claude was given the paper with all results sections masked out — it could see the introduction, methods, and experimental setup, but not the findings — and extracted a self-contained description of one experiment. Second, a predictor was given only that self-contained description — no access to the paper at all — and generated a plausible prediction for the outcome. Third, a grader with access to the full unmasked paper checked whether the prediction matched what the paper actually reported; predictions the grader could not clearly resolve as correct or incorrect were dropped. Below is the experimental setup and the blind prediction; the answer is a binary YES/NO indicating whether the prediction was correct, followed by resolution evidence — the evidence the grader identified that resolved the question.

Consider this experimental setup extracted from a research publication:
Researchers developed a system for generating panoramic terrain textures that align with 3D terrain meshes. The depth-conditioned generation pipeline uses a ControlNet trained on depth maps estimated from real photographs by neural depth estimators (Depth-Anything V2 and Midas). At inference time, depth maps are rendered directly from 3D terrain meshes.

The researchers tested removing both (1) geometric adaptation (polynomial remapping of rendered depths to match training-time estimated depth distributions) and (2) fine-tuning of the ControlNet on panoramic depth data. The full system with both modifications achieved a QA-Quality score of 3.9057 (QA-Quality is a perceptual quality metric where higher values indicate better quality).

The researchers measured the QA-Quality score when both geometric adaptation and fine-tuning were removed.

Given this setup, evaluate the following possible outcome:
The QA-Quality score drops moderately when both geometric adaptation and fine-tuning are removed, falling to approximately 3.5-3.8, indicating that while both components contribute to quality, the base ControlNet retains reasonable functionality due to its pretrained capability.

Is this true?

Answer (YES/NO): YES